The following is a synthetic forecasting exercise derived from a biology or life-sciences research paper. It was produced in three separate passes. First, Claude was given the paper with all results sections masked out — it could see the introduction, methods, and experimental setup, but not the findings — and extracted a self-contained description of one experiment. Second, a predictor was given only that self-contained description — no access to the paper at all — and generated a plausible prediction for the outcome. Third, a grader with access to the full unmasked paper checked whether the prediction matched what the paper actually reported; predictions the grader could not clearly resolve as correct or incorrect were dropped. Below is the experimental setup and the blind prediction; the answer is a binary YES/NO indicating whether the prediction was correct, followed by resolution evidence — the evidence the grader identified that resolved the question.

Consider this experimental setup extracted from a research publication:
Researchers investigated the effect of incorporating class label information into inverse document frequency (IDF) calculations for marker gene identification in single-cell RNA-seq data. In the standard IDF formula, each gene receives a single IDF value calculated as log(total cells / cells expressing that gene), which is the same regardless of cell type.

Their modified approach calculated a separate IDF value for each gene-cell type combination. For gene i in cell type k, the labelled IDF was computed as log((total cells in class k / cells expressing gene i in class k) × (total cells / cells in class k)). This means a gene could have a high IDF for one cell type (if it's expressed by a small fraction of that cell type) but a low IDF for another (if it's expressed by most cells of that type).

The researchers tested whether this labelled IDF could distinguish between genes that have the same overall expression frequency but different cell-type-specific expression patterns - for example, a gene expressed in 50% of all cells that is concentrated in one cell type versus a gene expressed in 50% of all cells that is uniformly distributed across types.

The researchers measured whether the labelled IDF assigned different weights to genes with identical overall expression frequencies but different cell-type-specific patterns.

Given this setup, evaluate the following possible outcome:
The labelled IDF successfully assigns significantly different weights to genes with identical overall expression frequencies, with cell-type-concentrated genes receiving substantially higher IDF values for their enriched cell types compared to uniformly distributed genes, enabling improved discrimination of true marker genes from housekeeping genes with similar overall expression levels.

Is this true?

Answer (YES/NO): YES